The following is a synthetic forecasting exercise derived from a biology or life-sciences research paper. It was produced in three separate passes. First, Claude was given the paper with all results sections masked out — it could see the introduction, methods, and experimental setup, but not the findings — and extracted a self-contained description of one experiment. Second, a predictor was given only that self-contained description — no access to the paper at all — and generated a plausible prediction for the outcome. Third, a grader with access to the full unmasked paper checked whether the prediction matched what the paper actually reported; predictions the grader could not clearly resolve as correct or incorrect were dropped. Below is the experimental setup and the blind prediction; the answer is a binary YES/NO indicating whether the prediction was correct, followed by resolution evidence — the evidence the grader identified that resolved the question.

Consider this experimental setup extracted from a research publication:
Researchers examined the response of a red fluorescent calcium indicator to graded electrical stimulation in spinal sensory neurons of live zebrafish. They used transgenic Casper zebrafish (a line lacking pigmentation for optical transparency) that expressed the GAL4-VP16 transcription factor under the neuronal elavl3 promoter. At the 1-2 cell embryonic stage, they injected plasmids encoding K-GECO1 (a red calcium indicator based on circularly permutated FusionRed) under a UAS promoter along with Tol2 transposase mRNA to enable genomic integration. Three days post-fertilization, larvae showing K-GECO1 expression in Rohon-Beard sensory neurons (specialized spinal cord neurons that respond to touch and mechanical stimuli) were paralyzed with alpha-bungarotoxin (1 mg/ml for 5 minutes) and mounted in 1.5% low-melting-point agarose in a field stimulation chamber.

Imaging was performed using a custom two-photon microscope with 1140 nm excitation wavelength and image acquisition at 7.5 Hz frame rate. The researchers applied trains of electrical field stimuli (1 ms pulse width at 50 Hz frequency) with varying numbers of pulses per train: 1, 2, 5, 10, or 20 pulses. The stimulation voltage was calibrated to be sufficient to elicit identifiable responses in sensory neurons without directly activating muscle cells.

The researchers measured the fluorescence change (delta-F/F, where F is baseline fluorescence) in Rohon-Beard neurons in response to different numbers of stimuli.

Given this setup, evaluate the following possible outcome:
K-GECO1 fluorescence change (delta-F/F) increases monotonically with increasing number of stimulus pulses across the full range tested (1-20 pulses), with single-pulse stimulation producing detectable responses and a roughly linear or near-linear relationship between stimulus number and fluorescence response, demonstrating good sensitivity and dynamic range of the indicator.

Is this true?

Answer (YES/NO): NO